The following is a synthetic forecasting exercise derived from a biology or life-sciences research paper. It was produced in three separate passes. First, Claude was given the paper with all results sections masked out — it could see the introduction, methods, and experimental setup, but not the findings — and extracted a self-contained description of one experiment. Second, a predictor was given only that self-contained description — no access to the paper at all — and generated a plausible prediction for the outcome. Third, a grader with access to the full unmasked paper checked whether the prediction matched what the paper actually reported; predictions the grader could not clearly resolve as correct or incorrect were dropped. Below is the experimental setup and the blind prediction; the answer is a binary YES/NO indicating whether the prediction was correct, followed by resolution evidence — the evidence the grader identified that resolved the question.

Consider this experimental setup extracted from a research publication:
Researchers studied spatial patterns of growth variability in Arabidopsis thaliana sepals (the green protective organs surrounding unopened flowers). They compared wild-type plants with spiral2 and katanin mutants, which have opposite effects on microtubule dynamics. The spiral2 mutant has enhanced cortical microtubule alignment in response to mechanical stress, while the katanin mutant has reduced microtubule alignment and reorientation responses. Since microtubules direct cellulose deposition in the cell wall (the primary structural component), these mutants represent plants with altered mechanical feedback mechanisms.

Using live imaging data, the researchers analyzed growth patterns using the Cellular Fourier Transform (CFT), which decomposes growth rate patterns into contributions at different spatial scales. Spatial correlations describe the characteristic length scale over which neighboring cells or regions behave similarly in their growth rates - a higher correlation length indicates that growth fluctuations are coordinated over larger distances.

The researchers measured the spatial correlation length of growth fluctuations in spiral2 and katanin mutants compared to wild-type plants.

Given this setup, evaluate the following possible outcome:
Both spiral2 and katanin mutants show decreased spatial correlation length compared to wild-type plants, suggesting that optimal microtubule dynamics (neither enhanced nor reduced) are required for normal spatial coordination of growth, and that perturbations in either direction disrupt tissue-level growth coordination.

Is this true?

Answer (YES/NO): NO